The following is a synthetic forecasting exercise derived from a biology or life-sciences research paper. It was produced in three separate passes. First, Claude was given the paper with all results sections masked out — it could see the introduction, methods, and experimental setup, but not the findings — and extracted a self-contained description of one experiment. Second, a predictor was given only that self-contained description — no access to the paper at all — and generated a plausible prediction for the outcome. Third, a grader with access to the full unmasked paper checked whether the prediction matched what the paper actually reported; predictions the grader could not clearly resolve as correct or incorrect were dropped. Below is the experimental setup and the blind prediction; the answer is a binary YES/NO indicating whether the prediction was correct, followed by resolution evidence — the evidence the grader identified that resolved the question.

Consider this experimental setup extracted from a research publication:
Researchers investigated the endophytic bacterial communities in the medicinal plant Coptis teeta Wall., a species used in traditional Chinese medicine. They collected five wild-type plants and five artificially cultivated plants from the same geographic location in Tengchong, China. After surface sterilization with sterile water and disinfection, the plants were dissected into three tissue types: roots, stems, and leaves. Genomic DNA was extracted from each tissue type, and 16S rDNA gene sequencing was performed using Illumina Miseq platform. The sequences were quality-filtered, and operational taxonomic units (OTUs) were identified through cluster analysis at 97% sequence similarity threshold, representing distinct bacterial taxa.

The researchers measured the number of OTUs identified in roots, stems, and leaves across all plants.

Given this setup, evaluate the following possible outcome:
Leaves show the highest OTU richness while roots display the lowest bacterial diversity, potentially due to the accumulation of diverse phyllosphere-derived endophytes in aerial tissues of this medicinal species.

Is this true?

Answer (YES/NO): NO